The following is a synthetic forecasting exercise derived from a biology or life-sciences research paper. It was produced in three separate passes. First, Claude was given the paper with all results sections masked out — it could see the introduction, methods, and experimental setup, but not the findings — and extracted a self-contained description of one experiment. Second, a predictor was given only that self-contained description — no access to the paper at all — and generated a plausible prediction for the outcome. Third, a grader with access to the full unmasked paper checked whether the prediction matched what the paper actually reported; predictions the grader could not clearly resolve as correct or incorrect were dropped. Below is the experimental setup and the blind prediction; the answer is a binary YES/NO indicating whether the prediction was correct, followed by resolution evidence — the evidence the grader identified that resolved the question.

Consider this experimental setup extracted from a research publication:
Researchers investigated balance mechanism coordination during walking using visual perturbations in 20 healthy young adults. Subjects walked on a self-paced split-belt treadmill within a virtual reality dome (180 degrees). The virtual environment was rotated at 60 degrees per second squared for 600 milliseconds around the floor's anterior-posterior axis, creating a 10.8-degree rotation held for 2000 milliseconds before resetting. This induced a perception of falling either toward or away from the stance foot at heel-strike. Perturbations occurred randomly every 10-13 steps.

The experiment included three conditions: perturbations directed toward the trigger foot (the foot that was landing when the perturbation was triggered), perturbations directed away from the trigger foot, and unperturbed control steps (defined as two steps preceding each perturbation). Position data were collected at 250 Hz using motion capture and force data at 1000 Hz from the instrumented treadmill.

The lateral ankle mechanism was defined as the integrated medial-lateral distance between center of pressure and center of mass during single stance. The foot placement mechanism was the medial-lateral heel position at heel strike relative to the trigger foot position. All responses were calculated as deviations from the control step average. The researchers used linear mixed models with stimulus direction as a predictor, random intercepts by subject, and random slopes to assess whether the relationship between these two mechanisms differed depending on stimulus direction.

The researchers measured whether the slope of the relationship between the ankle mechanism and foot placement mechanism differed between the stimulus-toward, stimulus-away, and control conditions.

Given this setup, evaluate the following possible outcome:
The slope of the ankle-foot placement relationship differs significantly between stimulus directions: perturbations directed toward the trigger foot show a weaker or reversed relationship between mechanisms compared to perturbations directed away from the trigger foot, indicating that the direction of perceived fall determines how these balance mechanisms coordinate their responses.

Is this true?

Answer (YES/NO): NO